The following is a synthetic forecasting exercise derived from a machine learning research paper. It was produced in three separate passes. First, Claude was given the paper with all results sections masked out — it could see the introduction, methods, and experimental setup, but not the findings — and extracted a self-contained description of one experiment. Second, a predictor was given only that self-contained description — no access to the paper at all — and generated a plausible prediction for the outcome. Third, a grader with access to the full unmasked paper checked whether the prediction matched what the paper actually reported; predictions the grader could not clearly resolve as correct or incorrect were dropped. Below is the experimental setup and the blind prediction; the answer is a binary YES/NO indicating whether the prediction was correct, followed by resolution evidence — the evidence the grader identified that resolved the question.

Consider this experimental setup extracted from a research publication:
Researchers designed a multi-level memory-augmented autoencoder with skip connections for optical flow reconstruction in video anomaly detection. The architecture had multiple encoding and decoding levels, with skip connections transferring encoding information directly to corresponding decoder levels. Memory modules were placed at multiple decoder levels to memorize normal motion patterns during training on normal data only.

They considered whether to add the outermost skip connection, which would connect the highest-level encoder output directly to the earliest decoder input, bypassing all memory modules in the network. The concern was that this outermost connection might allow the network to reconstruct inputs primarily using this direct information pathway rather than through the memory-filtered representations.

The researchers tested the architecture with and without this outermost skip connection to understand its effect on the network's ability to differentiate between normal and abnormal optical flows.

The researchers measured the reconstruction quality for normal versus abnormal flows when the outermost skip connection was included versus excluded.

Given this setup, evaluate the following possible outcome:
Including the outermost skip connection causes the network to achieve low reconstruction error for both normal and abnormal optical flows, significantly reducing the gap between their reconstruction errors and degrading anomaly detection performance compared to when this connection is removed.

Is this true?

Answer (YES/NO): YES